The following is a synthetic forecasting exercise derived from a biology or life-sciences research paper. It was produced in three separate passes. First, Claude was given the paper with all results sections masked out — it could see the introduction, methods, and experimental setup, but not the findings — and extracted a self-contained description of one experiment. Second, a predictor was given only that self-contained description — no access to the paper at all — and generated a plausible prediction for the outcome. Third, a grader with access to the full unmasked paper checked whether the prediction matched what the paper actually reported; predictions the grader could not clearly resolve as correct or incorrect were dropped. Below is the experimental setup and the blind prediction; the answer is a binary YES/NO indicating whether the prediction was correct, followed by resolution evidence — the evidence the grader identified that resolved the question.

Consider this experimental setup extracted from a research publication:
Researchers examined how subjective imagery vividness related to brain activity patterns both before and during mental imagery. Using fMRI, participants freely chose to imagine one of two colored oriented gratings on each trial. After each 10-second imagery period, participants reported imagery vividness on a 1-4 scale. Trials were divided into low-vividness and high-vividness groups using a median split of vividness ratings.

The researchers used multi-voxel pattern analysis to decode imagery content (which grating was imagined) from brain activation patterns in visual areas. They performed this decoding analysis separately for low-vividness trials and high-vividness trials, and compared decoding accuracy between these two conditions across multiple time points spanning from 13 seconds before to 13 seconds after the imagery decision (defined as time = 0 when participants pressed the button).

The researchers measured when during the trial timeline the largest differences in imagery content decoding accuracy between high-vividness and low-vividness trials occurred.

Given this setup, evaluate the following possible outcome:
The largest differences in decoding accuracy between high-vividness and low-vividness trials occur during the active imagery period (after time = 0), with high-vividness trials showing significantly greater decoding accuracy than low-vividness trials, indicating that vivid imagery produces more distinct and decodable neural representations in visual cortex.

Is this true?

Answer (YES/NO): NO